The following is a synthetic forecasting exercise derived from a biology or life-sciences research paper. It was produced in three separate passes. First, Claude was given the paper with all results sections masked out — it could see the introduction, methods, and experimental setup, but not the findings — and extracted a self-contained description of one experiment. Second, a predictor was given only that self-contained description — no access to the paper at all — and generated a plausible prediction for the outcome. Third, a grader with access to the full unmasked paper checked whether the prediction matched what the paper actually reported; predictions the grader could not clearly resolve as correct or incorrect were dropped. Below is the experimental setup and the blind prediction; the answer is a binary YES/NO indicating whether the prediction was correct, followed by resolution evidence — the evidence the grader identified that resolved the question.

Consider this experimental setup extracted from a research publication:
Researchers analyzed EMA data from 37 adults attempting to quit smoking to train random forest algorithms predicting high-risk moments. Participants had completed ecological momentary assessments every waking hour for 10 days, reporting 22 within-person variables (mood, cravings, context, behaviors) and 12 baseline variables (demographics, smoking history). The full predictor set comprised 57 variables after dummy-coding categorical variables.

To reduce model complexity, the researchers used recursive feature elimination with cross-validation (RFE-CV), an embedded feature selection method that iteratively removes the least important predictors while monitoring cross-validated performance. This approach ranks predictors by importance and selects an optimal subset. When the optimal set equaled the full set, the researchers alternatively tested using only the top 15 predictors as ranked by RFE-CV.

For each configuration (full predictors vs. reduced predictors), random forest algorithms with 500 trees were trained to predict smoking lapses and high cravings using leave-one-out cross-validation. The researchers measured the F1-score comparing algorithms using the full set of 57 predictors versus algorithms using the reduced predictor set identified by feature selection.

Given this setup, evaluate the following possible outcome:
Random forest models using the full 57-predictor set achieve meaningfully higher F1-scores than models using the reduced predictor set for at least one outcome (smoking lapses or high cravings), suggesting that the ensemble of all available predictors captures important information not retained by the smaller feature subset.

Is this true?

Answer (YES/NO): NO